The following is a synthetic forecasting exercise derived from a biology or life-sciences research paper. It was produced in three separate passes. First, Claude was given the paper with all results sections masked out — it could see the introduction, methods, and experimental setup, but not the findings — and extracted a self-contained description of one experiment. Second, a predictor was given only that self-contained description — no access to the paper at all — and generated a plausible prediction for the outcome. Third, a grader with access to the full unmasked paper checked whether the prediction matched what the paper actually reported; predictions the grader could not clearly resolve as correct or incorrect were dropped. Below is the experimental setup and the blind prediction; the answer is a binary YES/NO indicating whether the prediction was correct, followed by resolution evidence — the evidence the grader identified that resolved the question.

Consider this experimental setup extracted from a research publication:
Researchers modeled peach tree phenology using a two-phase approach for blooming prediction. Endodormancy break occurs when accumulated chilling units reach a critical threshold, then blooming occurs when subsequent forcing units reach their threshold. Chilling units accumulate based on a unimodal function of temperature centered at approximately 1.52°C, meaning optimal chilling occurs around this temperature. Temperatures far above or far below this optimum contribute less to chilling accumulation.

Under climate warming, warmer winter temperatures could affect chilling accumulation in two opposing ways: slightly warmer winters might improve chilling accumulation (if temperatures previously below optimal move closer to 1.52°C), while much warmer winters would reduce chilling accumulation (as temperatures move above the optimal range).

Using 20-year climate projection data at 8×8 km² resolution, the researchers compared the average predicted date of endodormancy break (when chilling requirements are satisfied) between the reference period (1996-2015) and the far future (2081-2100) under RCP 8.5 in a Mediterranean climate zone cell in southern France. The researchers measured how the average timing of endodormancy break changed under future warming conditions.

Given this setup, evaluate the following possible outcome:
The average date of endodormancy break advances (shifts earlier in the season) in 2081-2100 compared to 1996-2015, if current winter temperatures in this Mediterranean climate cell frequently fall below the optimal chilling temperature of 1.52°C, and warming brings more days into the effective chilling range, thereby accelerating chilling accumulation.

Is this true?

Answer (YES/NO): NO